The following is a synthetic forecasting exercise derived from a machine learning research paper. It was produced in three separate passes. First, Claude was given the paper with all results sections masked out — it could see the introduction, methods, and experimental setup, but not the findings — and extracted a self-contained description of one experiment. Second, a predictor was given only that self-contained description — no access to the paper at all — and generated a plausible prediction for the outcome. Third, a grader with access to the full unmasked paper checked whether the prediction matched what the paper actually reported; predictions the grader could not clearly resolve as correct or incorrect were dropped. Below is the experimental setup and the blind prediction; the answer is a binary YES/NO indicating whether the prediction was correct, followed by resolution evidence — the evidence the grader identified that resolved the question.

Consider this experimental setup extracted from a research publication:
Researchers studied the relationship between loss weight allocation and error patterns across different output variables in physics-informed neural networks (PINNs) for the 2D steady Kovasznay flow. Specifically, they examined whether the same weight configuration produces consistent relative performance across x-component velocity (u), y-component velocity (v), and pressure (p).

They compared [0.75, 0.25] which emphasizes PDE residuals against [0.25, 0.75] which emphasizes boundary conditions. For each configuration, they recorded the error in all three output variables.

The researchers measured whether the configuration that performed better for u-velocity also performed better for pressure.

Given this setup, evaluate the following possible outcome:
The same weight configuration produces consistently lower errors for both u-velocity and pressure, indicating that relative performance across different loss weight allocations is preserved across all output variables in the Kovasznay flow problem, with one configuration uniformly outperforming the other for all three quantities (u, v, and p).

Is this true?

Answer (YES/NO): NO